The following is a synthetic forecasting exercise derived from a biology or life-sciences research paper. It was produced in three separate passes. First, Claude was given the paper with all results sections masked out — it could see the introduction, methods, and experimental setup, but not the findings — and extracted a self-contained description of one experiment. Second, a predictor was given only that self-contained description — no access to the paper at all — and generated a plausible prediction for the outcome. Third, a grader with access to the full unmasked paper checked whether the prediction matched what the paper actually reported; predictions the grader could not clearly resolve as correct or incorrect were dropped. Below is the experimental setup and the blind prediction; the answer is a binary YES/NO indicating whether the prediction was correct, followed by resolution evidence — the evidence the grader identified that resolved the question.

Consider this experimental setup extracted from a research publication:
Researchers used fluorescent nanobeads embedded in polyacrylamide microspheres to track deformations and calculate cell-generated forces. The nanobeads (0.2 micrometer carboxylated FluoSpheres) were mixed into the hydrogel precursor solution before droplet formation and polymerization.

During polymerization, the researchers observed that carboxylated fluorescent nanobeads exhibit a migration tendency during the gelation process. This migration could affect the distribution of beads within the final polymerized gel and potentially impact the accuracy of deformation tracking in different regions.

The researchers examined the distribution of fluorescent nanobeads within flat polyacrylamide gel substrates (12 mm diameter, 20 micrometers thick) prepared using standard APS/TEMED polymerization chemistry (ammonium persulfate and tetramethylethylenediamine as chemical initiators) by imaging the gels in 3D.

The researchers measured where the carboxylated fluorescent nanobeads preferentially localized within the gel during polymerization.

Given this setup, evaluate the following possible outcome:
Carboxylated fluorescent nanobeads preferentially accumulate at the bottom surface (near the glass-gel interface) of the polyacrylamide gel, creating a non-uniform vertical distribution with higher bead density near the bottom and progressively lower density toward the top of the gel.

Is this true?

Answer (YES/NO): NO